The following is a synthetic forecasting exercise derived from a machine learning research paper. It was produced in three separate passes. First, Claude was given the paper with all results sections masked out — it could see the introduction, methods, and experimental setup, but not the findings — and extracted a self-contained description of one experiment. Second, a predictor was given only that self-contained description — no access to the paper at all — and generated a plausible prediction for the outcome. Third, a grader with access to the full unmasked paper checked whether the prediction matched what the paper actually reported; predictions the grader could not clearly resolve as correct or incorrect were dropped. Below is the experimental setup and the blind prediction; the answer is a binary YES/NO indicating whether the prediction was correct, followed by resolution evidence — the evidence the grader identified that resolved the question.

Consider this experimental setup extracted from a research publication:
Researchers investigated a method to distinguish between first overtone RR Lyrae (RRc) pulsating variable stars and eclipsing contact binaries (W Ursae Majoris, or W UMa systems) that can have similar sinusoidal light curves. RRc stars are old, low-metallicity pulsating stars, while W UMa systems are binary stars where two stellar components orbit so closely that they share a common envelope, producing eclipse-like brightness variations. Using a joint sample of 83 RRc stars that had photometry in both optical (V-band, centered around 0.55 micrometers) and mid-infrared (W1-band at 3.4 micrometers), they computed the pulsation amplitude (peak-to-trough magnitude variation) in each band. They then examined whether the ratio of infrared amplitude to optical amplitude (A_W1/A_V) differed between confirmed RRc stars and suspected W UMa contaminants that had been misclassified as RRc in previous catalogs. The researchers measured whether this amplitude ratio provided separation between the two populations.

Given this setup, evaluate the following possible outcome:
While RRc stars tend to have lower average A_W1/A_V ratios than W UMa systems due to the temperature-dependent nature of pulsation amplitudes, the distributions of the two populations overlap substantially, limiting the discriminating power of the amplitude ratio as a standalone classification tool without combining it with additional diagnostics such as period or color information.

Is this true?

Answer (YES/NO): NO